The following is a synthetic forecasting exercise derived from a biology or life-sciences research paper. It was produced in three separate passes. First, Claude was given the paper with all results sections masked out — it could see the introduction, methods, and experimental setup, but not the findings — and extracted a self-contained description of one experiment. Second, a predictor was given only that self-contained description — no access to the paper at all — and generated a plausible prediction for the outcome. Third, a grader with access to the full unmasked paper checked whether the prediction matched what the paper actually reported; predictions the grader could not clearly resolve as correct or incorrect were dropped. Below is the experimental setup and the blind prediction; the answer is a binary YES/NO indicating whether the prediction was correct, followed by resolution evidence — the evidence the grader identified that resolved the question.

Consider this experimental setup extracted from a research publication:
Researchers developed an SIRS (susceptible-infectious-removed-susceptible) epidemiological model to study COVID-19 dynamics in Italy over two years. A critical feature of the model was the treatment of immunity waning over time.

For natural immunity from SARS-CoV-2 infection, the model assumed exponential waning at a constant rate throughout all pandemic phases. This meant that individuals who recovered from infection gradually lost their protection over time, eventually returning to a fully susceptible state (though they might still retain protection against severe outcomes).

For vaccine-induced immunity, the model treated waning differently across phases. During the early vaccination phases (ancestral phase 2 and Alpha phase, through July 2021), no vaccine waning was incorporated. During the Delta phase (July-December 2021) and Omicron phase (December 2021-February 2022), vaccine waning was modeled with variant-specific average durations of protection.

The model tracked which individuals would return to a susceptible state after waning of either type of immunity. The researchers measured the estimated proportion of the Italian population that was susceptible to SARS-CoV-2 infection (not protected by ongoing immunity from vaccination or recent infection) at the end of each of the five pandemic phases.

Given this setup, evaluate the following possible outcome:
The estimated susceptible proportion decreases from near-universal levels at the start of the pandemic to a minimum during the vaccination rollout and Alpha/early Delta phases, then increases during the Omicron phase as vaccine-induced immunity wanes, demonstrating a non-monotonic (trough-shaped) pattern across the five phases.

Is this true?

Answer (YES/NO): NO